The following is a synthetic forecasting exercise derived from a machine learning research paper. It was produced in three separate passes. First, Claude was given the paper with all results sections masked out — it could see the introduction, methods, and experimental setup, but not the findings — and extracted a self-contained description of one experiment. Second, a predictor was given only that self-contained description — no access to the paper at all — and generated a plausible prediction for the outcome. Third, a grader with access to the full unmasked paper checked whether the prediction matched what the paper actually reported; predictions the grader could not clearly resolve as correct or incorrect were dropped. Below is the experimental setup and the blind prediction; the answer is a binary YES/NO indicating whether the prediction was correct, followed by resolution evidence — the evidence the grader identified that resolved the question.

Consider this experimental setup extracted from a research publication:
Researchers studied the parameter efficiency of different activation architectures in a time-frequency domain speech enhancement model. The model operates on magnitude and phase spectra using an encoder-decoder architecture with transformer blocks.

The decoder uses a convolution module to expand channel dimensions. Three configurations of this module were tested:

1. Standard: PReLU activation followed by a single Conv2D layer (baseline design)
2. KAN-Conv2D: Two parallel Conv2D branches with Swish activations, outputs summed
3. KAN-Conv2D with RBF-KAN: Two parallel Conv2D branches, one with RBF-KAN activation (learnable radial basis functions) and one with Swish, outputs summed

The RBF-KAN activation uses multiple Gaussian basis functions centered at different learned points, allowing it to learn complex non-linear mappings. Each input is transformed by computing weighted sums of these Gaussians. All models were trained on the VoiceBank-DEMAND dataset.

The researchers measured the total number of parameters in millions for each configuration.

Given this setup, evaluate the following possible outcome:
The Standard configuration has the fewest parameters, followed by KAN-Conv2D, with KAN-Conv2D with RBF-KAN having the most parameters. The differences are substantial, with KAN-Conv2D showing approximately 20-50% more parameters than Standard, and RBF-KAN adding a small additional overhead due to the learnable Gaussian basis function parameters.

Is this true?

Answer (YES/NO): NO